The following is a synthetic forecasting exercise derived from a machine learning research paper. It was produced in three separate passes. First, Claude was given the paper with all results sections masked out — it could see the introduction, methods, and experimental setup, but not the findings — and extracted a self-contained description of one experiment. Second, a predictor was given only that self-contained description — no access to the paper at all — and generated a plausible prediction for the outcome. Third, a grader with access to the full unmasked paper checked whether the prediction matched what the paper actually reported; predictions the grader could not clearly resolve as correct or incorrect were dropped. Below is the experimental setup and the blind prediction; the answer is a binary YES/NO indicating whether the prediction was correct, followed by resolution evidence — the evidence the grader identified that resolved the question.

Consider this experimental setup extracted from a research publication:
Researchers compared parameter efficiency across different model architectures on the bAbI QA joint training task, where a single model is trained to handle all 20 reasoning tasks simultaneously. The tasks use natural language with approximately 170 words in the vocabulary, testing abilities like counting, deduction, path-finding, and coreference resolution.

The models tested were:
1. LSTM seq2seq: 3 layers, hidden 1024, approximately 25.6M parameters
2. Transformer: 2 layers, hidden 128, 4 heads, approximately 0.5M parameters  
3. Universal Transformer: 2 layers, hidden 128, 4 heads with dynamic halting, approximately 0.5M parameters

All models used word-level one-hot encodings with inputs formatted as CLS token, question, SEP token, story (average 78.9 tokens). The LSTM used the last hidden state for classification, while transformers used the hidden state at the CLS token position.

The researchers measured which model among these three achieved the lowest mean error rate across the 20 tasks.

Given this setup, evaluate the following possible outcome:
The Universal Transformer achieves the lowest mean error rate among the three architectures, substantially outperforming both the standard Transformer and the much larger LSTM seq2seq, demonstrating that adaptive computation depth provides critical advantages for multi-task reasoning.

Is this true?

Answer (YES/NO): NO